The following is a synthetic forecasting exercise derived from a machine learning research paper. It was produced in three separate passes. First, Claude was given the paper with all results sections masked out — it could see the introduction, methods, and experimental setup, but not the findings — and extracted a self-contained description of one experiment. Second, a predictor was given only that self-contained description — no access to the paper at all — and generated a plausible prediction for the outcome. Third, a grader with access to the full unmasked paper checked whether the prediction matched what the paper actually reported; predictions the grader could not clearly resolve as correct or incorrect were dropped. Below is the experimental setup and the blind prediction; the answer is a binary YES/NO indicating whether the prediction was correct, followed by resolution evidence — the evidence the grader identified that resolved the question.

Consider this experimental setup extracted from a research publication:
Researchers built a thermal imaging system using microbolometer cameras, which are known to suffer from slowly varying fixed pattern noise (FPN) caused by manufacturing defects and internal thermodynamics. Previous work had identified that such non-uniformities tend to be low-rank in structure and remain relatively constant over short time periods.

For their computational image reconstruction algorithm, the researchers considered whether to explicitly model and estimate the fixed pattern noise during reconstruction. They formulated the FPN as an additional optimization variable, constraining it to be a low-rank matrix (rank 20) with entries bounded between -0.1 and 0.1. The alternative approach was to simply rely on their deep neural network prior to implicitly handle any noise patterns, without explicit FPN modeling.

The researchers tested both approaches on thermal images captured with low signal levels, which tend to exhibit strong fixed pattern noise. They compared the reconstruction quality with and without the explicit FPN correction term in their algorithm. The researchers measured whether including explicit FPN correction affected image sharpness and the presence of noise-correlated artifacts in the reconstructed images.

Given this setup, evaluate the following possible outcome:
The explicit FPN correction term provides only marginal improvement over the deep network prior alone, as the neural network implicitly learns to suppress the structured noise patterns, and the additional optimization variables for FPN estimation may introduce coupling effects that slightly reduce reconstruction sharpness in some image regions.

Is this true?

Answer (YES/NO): NO